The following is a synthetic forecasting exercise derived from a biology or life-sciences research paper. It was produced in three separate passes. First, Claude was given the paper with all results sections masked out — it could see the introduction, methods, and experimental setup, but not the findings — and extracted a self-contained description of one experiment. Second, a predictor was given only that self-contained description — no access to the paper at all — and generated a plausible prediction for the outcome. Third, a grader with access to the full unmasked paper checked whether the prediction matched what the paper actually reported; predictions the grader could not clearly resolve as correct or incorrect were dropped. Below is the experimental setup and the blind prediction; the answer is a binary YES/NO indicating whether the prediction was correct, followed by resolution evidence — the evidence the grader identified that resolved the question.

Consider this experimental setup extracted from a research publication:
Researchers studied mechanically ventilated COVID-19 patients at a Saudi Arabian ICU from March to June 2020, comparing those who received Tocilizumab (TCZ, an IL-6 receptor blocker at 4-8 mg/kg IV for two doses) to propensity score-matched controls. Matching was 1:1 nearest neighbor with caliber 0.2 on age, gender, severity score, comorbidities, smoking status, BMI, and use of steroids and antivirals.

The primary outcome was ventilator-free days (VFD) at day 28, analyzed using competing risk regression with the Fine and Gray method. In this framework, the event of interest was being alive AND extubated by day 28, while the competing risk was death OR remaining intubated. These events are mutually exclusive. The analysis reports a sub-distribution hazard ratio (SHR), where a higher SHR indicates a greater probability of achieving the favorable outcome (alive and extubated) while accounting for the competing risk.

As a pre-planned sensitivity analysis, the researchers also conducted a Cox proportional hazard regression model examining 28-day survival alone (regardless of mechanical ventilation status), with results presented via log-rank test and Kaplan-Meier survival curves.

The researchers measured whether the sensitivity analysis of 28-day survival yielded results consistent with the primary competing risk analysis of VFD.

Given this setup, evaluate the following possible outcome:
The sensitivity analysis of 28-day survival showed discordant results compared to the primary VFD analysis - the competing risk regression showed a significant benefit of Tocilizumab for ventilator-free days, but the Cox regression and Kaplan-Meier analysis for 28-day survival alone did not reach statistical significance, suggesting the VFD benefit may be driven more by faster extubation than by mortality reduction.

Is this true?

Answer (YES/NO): NO